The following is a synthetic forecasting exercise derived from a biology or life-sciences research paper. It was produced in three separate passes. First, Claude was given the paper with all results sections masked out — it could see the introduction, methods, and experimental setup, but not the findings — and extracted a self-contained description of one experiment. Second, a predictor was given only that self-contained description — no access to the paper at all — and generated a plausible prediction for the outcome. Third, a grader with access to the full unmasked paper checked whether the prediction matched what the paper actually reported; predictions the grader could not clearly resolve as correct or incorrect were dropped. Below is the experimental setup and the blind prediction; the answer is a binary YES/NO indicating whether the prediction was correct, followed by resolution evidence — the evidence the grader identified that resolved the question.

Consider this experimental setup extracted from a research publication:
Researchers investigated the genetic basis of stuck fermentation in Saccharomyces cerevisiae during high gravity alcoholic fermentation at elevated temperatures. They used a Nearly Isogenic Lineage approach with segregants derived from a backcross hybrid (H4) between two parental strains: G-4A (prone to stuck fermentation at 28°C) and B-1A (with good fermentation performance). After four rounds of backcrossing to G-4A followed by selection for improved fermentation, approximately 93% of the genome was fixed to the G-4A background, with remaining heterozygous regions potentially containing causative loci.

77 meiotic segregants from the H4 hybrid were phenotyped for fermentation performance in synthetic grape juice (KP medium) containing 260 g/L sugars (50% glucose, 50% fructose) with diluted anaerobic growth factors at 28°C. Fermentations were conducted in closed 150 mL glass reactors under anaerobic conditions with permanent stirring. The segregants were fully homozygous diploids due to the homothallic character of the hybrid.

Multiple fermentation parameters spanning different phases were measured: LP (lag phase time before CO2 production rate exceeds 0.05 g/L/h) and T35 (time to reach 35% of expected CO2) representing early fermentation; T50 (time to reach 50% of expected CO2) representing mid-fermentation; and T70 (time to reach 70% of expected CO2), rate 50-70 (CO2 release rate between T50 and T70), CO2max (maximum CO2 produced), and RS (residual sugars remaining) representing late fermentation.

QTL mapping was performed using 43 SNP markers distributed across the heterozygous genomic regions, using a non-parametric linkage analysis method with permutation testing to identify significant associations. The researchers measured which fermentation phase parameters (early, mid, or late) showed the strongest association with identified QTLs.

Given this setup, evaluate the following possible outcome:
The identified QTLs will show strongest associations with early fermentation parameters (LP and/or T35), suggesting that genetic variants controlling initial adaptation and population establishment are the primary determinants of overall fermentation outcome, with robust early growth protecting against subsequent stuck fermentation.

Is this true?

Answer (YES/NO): NO